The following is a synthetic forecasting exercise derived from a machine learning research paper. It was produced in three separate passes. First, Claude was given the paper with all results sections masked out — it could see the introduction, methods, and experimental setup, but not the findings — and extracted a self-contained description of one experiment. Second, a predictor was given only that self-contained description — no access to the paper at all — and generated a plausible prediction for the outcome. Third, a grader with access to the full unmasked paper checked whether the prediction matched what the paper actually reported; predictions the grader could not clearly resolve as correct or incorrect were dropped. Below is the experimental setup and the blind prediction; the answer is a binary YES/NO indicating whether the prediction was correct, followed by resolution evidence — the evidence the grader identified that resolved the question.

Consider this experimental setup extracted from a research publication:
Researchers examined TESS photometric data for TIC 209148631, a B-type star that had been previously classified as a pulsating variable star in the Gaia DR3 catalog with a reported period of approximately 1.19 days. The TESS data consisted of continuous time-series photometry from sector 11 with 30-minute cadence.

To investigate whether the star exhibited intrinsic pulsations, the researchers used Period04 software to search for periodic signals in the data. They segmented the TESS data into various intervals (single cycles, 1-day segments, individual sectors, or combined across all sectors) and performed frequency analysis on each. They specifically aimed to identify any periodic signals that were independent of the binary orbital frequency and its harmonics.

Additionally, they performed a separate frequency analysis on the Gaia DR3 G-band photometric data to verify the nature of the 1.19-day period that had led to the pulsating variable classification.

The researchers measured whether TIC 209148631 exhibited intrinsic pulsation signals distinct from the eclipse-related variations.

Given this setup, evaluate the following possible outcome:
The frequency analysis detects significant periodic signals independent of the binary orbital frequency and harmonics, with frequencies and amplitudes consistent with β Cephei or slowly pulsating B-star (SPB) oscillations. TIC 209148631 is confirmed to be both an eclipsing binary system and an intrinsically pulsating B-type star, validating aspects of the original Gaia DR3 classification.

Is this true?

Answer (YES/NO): NO